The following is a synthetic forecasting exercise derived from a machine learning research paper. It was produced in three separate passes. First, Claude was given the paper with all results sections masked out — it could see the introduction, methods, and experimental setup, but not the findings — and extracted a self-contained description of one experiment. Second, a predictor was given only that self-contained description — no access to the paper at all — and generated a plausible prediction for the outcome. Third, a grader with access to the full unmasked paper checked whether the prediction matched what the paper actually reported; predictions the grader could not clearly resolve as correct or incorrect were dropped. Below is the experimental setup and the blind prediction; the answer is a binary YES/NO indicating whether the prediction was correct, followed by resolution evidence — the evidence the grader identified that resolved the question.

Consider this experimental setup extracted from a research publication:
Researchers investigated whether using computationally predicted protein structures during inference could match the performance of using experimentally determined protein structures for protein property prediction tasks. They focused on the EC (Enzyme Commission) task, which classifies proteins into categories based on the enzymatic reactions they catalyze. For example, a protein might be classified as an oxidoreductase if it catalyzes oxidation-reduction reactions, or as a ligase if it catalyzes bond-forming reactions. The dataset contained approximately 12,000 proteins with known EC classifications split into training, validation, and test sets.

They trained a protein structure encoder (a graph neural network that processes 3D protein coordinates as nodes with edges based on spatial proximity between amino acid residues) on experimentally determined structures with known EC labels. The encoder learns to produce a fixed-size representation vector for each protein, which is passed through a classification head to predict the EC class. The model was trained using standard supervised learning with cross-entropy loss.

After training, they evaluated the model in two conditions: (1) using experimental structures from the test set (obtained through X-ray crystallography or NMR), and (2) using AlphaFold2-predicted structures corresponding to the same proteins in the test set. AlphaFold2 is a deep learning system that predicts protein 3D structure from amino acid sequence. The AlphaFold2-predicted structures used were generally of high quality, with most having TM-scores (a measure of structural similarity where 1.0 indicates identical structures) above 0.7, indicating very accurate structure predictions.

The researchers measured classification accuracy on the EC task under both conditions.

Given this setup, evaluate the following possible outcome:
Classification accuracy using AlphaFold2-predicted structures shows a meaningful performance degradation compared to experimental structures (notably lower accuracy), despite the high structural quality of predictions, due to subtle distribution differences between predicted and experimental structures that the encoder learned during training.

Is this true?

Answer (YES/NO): YES